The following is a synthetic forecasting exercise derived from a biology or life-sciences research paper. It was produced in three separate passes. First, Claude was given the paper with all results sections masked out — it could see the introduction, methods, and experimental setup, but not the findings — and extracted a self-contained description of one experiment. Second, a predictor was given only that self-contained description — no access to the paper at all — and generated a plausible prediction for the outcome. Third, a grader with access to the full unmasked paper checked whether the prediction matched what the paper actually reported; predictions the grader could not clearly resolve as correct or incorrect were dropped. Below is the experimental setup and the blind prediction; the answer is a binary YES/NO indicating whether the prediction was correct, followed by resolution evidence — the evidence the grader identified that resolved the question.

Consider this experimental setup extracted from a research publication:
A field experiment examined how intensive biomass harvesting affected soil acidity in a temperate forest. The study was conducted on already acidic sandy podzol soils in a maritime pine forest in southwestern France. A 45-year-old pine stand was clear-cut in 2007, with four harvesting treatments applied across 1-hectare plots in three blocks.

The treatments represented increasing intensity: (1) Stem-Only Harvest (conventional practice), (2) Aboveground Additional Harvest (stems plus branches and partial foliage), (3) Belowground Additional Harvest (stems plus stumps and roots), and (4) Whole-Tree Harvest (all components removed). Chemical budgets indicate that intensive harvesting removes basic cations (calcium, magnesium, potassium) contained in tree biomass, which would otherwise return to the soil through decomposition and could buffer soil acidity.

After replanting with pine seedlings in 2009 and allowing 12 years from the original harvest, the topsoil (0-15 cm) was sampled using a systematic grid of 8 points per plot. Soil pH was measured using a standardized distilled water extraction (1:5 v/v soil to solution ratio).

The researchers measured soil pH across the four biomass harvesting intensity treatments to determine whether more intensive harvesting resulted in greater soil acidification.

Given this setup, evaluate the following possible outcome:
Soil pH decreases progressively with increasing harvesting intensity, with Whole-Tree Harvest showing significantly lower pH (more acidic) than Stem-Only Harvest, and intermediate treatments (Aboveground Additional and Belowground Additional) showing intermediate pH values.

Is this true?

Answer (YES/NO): NO